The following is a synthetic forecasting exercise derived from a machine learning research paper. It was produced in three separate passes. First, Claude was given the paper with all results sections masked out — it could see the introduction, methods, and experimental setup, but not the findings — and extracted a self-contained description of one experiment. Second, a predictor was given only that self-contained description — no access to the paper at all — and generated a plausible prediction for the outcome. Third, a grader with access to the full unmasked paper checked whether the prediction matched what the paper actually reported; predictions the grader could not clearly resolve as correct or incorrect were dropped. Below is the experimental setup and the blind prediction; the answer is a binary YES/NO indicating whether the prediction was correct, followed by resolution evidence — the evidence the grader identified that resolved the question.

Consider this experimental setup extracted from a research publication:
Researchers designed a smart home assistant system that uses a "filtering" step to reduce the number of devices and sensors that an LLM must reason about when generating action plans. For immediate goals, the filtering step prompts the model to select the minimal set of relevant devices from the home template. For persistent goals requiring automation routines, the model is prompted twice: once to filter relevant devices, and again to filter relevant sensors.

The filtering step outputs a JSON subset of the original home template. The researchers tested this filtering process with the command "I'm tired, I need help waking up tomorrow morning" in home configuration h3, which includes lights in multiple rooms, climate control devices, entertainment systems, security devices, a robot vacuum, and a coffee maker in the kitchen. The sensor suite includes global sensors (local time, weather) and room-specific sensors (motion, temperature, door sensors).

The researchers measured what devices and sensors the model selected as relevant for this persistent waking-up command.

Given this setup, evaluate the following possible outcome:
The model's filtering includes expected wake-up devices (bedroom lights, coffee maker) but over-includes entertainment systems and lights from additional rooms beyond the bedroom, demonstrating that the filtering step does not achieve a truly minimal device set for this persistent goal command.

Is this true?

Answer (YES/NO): NO